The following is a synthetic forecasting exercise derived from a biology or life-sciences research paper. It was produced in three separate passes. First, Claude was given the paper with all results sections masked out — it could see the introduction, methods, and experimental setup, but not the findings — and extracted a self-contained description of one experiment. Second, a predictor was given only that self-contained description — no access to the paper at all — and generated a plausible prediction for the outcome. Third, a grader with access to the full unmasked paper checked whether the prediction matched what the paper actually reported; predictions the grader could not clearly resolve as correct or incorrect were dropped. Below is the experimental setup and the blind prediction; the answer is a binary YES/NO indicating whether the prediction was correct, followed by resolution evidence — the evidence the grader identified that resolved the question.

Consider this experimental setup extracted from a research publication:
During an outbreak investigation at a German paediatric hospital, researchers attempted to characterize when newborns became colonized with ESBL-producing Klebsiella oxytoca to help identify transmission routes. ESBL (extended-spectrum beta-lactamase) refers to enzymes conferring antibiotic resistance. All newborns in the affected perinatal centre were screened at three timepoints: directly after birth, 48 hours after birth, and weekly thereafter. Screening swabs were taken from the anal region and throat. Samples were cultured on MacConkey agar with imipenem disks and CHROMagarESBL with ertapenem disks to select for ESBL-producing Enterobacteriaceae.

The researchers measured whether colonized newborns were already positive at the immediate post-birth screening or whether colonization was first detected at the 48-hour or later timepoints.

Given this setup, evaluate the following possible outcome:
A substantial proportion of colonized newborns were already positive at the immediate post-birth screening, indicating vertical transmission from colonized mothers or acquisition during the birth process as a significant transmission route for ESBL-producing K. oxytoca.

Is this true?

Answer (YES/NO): NO